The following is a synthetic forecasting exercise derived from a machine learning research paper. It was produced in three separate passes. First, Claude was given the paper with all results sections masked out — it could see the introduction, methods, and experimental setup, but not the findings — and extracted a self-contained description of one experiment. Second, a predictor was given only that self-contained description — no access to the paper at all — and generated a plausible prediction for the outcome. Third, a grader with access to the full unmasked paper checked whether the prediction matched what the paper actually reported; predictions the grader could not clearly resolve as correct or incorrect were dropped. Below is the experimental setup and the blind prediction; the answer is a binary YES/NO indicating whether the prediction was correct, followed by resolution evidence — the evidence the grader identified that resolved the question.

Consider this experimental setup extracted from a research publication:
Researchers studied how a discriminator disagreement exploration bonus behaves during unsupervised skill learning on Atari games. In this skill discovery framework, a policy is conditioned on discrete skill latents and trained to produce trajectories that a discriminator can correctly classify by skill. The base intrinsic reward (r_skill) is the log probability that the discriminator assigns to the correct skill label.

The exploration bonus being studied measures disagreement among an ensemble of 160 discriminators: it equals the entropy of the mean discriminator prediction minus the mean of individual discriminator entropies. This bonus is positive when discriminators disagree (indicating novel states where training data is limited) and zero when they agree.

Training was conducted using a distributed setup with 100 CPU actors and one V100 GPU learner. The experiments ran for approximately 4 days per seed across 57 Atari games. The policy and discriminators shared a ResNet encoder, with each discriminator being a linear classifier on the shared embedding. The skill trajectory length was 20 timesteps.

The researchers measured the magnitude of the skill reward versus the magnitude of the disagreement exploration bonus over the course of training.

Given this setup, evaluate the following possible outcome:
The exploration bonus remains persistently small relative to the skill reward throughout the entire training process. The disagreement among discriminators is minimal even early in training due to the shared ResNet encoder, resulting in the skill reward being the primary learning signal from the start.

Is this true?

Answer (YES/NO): NO